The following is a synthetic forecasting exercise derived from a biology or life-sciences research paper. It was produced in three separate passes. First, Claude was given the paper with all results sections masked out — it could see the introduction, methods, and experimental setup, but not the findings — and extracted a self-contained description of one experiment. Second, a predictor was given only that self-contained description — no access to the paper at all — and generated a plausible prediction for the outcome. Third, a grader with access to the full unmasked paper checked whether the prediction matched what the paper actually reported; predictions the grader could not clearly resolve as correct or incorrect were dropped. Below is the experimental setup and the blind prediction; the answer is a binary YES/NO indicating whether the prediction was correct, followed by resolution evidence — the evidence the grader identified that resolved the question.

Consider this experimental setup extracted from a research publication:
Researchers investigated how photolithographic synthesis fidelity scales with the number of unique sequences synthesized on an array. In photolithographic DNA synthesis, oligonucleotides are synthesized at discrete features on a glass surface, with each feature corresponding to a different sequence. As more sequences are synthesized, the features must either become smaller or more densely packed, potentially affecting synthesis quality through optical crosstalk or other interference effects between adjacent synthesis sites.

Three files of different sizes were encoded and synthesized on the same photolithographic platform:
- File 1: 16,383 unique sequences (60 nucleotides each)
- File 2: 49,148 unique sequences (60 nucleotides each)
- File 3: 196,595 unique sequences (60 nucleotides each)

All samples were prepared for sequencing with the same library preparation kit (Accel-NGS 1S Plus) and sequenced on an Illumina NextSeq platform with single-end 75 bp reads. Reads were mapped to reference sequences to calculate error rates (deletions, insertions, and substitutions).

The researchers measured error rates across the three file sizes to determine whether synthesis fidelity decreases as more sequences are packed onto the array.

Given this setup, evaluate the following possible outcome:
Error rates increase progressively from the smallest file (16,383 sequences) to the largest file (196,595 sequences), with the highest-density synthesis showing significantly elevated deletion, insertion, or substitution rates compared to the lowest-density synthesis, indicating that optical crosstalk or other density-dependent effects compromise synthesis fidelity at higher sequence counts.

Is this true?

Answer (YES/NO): YES